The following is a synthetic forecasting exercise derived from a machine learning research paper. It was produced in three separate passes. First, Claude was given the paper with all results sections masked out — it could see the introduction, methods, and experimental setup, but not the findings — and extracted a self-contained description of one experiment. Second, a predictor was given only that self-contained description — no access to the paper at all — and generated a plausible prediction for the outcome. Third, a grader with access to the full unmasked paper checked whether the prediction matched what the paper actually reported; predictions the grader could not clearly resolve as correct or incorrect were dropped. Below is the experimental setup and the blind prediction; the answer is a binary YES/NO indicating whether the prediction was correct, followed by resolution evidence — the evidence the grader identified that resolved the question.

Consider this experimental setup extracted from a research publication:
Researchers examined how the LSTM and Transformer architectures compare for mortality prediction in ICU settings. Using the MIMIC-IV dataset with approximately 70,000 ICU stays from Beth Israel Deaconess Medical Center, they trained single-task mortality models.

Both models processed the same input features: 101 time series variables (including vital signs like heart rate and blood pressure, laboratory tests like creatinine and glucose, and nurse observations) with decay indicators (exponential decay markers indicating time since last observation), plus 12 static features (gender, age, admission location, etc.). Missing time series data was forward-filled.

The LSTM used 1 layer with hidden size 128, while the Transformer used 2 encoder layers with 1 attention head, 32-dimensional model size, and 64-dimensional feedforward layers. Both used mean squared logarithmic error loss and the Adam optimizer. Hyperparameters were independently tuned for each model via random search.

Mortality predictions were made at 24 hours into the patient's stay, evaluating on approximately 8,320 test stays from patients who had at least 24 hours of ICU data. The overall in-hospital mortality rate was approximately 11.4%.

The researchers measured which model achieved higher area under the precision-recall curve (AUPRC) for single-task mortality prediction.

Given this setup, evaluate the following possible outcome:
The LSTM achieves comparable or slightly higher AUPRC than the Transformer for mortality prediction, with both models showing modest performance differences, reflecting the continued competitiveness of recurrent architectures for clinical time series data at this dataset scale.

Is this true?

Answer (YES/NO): YES